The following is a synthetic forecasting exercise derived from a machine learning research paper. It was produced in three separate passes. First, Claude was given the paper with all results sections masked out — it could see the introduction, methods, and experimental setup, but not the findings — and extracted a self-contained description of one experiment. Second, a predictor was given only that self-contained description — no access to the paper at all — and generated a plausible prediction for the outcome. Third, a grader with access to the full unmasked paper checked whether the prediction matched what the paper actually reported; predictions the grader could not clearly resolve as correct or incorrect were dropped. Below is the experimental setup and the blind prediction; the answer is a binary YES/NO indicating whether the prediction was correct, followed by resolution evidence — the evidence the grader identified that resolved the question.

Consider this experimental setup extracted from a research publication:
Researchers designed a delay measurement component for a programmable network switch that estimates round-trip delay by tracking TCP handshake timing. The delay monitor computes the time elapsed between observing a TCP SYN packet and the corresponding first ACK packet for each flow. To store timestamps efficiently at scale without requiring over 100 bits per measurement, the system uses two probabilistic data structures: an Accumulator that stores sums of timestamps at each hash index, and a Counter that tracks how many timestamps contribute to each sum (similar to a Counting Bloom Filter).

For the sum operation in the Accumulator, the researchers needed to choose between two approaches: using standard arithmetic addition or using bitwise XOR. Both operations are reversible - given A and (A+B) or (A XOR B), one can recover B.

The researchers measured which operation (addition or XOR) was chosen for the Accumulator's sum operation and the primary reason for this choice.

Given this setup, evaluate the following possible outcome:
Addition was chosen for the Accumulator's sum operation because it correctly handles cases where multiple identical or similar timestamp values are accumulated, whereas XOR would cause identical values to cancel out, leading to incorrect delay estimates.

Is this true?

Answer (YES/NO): NO